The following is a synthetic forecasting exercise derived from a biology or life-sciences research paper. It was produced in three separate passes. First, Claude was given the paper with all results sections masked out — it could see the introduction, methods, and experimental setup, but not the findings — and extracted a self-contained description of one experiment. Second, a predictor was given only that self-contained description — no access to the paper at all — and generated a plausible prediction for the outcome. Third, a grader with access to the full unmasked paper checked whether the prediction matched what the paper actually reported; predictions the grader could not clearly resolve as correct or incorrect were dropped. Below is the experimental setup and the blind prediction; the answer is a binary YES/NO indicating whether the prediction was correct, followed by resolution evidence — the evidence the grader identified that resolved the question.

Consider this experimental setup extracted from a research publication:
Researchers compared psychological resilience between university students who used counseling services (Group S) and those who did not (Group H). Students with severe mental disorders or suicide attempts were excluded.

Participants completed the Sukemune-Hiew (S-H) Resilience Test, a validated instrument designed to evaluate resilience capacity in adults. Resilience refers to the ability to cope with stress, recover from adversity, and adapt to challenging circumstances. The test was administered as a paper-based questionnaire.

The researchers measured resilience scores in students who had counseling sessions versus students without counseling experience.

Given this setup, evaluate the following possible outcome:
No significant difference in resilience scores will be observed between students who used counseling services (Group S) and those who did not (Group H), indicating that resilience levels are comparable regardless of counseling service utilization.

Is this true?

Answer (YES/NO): NO